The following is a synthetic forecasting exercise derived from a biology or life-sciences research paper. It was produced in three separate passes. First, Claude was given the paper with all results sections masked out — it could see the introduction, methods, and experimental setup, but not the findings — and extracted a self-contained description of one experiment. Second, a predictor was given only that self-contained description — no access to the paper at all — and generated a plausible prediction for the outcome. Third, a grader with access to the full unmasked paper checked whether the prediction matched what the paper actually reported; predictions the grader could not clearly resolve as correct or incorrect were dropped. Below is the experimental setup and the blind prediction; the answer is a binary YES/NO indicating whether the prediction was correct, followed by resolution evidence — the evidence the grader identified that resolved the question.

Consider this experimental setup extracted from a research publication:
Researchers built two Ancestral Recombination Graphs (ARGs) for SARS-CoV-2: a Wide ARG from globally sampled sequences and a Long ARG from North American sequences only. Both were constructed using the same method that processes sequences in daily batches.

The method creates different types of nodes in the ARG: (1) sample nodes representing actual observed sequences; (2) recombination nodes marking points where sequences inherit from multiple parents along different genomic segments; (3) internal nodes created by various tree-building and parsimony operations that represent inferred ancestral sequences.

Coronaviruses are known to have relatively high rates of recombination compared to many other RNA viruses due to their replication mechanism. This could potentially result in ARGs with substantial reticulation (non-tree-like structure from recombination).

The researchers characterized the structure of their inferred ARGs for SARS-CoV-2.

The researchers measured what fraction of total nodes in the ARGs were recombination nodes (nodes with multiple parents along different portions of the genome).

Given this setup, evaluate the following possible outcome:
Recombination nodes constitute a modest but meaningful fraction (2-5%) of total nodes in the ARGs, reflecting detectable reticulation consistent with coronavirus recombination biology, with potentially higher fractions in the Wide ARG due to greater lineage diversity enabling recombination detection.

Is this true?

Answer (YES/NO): NO